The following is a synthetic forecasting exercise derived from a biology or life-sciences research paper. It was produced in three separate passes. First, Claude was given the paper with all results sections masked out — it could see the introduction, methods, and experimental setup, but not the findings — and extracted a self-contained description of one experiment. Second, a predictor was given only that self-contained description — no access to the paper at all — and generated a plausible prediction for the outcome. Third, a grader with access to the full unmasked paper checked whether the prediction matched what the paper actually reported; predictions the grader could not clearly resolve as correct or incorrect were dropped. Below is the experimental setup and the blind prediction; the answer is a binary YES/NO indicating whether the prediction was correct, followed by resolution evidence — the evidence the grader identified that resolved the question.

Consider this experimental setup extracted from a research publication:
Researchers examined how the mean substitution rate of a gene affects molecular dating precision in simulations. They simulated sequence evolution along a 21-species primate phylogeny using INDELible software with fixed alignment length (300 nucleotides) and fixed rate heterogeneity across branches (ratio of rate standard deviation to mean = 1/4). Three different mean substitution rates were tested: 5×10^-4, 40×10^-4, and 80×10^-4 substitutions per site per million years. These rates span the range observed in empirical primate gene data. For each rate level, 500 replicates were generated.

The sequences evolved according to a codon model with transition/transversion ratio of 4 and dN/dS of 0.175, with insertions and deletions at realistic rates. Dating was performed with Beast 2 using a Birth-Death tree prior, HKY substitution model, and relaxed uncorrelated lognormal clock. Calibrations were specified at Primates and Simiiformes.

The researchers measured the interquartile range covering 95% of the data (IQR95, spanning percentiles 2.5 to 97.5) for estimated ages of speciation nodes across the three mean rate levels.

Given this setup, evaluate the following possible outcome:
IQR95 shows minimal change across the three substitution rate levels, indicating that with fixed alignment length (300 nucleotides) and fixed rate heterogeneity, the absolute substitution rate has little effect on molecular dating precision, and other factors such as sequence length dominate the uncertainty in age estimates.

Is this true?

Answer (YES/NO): NO